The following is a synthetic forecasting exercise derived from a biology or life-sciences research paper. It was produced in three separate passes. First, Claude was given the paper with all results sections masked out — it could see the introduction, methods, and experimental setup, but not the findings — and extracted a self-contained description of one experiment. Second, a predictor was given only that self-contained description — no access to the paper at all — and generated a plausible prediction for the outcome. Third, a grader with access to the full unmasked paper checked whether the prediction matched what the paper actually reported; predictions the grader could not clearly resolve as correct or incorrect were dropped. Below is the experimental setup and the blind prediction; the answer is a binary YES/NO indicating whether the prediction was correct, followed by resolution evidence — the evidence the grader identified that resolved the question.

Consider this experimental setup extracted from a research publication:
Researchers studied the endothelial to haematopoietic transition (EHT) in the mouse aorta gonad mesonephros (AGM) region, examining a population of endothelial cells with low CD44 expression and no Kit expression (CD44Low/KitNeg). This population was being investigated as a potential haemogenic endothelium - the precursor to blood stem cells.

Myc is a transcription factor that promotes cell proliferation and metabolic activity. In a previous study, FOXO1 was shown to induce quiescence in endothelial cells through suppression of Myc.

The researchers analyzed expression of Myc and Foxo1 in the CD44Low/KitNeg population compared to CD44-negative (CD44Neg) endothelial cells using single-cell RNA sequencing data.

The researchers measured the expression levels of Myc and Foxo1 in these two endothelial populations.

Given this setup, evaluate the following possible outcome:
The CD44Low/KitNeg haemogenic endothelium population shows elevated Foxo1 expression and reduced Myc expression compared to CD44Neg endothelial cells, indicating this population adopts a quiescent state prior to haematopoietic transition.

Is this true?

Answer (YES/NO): NO